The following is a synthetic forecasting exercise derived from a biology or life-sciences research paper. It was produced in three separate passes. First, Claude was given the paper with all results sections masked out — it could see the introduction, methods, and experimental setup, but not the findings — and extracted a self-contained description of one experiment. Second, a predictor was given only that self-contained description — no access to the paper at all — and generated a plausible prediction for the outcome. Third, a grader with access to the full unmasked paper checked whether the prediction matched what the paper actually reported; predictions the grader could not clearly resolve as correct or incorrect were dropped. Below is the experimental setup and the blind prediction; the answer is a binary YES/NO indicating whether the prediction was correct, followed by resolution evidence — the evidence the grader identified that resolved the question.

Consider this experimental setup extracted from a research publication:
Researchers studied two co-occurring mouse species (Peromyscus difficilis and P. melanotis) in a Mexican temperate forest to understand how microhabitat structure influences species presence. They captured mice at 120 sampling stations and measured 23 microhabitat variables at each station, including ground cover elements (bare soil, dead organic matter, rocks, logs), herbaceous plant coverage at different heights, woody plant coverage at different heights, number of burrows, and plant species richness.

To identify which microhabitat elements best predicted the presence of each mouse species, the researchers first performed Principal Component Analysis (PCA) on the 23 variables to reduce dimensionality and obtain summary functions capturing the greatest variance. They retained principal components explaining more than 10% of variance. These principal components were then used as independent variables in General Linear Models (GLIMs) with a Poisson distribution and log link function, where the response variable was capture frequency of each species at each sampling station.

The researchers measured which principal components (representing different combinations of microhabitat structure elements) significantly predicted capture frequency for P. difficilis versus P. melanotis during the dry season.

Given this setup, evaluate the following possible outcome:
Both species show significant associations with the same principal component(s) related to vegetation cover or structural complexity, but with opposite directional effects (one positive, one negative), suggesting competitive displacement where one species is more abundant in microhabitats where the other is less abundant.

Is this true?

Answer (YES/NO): NO